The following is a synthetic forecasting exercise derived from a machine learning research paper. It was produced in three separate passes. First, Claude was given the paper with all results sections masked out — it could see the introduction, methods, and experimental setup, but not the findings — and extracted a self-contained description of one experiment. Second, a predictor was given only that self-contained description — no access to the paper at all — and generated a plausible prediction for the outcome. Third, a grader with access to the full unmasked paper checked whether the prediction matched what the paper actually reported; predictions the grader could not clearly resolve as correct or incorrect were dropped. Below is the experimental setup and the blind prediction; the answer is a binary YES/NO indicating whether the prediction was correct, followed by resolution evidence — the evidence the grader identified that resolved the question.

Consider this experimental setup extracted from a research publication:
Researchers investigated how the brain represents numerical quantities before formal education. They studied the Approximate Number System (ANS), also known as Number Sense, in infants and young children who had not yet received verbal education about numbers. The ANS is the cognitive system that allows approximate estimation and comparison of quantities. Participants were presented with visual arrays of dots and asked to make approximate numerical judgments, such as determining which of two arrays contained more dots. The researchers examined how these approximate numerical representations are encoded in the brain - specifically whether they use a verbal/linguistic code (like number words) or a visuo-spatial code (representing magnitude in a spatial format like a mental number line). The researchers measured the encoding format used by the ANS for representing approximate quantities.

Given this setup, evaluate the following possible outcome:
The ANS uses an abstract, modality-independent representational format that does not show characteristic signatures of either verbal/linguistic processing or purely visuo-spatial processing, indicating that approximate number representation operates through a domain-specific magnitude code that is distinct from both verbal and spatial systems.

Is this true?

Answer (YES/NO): NO